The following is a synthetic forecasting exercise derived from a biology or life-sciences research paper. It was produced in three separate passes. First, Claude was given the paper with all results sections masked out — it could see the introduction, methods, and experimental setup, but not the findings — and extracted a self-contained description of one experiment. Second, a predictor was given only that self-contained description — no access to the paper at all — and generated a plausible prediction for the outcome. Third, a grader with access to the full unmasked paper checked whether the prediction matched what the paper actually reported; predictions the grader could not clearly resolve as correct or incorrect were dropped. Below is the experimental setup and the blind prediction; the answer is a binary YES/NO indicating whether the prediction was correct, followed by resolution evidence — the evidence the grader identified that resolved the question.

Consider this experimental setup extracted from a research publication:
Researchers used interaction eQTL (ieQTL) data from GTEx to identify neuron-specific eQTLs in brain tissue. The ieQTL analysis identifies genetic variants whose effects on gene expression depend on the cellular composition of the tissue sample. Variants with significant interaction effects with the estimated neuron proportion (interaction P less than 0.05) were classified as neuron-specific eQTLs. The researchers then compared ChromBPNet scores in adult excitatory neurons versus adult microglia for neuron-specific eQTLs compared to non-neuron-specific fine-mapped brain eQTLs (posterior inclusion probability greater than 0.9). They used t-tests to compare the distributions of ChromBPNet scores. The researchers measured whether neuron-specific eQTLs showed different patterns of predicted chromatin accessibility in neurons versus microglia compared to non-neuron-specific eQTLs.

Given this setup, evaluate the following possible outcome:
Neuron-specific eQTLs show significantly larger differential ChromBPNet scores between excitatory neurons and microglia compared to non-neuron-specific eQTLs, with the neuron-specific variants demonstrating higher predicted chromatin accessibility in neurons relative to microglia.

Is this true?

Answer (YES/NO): YES